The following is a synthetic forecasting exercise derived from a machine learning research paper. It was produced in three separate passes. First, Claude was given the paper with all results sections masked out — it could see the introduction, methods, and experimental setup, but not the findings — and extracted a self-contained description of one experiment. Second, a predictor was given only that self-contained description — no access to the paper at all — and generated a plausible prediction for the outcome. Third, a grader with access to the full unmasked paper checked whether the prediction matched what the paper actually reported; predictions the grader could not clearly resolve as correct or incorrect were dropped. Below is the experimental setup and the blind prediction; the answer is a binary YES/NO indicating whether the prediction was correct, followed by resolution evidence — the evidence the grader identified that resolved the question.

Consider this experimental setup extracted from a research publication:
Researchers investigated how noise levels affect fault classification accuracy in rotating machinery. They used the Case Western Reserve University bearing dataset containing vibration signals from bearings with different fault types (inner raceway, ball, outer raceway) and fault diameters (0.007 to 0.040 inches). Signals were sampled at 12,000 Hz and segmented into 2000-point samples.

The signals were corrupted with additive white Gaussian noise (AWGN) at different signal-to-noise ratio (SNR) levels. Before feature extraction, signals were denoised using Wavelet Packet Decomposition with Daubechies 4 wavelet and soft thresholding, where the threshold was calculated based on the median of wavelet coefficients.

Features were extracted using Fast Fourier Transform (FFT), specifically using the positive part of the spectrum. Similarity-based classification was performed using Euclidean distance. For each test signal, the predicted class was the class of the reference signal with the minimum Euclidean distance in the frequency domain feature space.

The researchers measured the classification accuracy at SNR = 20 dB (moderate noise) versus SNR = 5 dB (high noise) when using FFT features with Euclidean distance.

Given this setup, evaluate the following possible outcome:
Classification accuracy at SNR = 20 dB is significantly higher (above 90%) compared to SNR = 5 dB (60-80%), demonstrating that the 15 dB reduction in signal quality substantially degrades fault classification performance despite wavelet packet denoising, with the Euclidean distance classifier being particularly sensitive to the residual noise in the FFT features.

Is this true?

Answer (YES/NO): NO